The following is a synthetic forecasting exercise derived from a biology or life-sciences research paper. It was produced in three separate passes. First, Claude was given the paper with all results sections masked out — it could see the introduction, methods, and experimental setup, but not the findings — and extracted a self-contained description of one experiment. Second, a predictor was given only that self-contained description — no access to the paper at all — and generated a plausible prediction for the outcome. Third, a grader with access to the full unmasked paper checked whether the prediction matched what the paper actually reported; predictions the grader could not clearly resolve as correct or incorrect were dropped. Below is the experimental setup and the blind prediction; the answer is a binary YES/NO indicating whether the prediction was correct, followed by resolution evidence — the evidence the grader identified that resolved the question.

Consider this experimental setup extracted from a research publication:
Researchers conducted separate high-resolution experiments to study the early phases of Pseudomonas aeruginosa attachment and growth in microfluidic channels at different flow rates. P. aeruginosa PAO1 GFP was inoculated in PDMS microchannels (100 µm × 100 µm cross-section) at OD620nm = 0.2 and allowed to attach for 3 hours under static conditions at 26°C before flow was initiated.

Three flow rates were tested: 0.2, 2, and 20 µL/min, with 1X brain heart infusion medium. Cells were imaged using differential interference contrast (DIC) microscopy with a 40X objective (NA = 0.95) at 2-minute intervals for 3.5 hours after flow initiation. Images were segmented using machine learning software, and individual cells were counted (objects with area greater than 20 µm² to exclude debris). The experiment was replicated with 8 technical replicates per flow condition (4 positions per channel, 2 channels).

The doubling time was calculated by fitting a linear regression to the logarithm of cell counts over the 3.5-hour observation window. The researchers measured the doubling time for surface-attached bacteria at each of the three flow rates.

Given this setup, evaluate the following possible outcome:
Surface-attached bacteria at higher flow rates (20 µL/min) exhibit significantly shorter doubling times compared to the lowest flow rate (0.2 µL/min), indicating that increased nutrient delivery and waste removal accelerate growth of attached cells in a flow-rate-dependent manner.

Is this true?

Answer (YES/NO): NO